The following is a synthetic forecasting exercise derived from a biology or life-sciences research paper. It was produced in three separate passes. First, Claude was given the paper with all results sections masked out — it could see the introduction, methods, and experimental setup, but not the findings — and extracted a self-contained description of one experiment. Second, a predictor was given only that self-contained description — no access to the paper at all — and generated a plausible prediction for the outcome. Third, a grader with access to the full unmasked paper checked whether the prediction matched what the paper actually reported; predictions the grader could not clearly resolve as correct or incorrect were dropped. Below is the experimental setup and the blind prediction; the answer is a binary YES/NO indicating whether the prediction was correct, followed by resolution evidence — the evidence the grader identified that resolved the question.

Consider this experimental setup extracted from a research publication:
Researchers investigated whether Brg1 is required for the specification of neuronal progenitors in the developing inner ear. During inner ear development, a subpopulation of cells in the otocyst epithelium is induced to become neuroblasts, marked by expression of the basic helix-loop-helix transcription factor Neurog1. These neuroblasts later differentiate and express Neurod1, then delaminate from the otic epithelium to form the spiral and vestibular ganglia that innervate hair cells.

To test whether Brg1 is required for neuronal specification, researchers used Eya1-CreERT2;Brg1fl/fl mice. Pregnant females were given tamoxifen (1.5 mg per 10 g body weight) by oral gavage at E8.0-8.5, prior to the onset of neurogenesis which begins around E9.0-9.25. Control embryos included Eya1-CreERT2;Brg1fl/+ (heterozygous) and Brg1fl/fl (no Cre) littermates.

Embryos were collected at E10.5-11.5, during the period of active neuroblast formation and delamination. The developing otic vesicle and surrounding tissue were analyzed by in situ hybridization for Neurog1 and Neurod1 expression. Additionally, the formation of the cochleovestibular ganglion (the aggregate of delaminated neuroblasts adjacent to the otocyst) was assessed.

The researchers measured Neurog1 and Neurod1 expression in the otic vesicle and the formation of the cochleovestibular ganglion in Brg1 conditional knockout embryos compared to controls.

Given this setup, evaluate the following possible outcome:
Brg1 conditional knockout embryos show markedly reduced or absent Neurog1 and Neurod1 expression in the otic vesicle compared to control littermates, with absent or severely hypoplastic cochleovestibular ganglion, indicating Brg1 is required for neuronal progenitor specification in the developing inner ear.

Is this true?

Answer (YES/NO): YES